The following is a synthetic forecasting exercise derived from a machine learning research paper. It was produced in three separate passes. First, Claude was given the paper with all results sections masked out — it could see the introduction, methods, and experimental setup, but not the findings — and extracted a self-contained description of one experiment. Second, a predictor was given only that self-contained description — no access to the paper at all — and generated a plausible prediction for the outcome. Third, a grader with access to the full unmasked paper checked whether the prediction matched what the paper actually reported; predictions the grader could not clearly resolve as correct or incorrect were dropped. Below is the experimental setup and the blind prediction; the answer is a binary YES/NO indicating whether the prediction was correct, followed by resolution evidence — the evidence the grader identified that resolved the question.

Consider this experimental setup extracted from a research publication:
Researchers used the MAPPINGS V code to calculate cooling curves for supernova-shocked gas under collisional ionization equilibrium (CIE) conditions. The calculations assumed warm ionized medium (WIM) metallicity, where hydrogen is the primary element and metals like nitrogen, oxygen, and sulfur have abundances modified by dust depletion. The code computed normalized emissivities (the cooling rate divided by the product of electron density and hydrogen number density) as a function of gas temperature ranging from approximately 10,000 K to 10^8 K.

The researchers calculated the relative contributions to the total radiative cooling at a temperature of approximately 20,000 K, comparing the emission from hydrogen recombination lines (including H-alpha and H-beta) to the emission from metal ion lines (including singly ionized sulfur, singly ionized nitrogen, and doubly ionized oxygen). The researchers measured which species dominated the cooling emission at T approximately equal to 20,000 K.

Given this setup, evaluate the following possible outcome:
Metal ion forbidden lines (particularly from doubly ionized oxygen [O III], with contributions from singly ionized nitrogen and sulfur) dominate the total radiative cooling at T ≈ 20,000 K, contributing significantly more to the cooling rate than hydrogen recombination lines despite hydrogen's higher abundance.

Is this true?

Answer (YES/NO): NO